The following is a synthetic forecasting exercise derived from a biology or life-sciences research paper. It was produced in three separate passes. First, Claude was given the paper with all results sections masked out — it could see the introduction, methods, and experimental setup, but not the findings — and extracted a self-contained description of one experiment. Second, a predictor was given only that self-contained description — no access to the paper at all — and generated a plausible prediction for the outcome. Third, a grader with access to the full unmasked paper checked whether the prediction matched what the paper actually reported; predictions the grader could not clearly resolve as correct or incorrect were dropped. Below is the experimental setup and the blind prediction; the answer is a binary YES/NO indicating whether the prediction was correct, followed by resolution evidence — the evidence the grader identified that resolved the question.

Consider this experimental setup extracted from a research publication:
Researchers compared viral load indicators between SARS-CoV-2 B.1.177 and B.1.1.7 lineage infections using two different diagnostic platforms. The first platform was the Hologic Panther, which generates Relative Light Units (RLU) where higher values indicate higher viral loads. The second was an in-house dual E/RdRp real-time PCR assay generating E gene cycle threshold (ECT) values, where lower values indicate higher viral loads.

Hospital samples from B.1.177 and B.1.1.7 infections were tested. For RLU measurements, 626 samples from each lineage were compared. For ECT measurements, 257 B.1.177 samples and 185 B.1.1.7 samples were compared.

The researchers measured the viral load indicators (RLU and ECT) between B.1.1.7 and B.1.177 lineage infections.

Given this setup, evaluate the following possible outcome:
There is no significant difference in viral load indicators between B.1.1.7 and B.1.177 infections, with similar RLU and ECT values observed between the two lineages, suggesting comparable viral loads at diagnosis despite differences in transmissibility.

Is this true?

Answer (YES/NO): NO